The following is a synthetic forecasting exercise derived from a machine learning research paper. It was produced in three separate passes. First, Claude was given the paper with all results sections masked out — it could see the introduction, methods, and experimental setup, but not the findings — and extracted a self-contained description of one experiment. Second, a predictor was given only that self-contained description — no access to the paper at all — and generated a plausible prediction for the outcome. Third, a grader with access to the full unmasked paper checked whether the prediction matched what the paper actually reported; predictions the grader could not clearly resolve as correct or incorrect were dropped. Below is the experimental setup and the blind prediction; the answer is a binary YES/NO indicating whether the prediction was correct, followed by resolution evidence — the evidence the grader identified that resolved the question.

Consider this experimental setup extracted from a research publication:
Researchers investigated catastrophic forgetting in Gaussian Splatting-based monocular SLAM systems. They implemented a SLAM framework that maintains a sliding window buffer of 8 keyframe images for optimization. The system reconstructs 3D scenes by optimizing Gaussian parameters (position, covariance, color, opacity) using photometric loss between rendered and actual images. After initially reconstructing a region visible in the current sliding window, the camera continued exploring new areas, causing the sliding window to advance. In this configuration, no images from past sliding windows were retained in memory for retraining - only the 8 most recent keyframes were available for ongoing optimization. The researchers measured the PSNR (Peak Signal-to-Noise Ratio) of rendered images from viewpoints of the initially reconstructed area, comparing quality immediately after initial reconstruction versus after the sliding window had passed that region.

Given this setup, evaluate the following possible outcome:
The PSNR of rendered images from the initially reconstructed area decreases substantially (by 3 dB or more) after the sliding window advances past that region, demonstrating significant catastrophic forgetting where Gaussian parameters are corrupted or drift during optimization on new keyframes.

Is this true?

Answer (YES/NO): YES